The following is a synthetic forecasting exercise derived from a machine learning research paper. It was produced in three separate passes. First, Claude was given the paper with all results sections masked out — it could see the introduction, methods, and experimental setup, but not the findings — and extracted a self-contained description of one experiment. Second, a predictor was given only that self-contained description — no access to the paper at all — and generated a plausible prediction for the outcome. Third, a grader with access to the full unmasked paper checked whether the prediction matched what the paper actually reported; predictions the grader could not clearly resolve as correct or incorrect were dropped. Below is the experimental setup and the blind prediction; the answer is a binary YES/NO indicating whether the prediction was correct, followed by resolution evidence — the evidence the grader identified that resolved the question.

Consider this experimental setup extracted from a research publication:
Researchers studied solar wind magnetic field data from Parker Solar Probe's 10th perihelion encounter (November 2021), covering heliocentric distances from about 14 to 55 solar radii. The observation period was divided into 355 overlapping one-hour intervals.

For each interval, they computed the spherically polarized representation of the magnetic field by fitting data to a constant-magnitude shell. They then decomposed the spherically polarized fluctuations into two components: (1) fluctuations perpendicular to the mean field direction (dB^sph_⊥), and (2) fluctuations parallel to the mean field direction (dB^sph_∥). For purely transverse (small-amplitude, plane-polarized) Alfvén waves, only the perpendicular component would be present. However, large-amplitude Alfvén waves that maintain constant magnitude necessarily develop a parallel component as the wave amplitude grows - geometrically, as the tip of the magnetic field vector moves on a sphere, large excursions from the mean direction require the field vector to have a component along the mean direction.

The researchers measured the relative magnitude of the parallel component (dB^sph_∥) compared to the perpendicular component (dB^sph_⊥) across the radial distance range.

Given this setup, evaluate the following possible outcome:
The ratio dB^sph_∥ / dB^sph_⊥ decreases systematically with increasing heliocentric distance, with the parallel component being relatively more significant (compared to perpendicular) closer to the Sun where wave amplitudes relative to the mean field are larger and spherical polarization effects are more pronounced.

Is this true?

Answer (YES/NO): NO